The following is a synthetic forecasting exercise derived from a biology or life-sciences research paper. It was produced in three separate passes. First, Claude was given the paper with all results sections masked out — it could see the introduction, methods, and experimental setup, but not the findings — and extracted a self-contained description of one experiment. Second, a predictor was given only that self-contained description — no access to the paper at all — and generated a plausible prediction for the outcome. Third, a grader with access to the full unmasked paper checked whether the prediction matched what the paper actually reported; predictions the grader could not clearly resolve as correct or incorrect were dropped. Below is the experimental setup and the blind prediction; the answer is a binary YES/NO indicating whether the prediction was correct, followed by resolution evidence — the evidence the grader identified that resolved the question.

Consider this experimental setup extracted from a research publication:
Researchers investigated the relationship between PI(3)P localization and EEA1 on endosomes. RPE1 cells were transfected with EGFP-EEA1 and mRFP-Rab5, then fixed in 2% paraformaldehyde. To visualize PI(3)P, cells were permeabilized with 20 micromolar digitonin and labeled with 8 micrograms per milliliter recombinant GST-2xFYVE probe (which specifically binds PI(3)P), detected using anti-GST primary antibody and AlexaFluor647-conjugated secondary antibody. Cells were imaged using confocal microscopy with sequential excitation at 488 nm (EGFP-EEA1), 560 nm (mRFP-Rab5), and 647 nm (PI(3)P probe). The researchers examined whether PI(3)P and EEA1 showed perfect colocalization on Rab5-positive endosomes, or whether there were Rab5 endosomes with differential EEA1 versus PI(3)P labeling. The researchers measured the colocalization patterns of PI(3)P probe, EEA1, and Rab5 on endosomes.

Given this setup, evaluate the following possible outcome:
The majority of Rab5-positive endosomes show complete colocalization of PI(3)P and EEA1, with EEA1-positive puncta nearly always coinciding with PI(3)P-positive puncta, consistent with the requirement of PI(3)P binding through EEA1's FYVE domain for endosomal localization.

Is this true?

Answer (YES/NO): NO